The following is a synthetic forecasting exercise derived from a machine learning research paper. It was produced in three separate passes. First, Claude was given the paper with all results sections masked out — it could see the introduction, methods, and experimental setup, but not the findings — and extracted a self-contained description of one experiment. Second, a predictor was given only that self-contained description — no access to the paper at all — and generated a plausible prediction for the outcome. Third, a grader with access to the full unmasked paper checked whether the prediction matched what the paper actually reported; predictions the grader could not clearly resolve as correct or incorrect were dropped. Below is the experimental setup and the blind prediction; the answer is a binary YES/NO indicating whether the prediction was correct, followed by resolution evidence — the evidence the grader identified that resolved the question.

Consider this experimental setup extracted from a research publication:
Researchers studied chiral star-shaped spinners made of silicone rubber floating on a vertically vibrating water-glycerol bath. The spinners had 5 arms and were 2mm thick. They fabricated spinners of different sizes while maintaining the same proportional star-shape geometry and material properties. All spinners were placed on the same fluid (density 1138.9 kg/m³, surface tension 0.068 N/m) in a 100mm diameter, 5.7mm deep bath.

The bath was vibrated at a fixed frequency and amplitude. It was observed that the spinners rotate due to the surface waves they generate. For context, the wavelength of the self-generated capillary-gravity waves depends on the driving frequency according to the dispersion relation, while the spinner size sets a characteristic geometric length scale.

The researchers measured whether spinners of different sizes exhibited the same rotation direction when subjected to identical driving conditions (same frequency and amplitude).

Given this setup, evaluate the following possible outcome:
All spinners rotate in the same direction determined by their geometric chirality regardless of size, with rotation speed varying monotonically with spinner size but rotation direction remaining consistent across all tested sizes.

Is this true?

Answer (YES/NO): NO